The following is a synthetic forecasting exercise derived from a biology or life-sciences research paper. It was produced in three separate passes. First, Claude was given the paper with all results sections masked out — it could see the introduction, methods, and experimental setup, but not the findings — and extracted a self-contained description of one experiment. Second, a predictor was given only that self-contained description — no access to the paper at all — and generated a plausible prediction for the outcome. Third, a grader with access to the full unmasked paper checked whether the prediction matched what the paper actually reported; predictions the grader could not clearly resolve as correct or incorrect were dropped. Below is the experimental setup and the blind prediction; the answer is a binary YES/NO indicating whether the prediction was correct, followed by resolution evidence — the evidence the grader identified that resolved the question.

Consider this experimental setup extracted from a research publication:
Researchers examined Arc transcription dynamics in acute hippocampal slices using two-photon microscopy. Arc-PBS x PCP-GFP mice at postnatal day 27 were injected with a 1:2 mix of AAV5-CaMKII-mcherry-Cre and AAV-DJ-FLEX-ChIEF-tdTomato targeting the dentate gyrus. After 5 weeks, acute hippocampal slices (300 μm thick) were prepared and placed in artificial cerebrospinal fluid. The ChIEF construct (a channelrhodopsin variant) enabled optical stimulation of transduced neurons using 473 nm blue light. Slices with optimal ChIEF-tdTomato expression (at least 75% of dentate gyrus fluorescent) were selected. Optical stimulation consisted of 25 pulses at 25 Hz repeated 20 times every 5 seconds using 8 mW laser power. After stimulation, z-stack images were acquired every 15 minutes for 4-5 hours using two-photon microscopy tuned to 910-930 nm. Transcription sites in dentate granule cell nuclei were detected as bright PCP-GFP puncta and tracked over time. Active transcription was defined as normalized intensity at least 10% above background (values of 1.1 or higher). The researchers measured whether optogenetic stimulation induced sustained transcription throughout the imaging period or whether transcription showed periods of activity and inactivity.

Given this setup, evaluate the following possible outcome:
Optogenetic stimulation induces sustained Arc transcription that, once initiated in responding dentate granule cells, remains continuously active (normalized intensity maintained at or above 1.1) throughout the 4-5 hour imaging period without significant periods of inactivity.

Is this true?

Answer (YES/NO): NO